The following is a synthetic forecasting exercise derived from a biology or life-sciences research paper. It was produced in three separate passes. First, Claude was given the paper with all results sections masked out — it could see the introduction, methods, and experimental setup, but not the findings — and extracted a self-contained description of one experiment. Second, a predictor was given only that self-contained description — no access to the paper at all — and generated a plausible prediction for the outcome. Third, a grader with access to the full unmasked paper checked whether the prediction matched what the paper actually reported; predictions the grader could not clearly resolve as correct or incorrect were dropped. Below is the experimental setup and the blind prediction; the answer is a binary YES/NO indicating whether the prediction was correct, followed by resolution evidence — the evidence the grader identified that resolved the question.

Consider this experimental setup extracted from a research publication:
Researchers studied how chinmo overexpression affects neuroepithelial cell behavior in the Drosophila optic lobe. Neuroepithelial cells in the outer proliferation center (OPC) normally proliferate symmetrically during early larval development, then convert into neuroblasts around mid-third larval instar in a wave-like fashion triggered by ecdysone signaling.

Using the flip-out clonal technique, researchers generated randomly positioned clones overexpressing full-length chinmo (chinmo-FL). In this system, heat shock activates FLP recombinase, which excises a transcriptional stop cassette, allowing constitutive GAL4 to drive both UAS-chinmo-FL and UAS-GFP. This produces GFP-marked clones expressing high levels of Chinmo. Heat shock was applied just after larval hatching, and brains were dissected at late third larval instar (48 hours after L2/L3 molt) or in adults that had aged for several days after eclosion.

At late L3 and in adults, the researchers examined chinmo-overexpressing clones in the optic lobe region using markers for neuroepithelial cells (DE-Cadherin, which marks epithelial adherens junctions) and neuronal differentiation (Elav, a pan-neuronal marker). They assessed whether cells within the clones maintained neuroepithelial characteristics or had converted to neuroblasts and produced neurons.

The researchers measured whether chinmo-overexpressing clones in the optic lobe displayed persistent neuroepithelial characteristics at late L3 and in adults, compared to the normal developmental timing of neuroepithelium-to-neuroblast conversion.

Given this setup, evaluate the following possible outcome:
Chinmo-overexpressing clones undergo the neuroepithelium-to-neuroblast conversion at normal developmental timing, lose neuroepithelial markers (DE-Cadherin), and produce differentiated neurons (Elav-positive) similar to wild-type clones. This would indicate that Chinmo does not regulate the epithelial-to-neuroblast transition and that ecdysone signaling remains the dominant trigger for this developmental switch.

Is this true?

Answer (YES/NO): NO